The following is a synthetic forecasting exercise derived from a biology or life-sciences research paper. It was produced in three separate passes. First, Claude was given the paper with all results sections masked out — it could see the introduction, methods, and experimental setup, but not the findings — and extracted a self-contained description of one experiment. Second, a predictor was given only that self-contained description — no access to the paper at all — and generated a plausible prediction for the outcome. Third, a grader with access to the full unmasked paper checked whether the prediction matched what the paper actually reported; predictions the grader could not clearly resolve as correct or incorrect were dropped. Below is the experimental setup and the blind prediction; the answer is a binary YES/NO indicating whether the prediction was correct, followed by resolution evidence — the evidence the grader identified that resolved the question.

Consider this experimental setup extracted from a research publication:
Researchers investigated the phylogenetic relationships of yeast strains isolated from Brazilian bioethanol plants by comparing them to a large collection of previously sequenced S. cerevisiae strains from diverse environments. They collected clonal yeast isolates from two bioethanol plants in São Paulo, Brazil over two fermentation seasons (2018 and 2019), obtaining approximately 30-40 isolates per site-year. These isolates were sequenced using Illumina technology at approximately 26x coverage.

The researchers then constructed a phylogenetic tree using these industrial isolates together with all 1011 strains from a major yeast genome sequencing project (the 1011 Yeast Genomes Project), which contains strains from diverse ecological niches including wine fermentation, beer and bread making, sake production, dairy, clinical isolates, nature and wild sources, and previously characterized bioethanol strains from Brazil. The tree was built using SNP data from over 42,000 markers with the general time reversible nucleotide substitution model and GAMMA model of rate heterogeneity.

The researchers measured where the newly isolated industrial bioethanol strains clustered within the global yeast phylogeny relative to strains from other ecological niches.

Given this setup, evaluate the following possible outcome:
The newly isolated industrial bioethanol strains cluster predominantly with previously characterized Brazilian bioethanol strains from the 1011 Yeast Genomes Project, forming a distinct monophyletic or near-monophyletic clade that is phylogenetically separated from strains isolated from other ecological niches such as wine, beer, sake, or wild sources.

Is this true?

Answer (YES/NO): NO